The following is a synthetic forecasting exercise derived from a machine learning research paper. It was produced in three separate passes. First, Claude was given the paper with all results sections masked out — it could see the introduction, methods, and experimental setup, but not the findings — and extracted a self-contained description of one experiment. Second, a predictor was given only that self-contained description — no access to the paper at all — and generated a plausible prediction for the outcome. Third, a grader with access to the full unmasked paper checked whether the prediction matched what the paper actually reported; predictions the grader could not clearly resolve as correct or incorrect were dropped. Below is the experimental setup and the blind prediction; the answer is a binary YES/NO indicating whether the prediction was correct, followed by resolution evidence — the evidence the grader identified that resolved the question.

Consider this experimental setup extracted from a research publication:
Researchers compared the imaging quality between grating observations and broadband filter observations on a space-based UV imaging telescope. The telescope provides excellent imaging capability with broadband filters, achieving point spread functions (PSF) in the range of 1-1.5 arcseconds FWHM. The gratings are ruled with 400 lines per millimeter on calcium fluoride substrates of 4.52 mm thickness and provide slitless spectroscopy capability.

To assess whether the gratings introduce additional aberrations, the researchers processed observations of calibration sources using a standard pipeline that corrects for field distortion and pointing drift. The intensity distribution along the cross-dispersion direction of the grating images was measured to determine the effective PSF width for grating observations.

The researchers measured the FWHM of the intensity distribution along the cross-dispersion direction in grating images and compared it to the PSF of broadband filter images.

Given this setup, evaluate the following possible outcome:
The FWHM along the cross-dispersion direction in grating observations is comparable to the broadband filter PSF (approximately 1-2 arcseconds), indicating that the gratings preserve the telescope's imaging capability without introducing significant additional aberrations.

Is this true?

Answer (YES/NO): NO